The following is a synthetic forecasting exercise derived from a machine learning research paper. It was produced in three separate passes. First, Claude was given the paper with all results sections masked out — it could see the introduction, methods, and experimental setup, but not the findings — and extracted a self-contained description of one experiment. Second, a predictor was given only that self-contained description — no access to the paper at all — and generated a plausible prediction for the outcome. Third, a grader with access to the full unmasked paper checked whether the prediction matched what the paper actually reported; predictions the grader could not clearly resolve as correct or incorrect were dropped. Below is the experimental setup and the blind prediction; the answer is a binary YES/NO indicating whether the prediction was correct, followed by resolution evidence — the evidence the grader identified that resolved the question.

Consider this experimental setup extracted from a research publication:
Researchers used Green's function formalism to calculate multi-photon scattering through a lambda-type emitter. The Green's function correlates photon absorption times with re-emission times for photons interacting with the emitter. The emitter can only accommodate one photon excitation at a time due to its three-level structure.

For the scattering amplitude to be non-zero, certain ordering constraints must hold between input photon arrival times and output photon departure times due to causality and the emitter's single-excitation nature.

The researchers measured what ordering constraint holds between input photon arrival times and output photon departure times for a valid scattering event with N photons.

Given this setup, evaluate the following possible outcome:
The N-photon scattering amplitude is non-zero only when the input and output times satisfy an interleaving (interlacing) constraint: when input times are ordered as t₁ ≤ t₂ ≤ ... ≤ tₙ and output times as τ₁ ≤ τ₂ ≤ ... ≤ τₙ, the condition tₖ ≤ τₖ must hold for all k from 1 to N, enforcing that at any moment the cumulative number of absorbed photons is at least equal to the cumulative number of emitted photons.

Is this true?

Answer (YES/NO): NO